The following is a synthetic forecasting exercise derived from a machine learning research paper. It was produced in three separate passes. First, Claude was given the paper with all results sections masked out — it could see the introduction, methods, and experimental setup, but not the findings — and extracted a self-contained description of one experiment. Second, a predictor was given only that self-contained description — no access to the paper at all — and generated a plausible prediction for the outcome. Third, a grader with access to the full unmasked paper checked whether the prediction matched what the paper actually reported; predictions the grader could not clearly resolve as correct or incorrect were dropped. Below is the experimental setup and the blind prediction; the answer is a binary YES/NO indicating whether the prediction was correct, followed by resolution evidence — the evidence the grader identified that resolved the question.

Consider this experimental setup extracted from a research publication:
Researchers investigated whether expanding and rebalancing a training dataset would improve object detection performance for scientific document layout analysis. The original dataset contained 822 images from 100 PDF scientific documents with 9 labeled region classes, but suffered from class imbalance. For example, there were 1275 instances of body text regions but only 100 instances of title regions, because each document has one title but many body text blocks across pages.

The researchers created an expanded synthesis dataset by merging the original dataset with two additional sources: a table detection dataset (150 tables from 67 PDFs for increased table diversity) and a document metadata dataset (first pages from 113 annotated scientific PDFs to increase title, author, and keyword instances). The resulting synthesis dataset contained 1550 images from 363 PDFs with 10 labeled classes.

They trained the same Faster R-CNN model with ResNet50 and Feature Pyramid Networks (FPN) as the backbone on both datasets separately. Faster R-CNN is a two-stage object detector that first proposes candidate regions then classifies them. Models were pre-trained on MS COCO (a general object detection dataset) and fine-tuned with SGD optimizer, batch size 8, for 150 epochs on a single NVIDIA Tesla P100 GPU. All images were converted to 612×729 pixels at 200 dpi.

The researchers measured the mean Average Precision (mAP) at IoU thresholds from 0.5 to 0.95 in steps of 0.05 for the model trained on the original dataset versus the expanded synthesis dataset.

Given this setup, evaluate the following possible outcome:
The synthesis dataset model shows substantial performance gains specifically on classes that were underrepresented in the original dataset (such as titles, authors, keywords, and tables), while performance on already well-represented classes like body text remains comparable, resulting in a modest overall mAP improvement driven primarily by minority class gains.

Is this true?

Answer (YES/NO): NO